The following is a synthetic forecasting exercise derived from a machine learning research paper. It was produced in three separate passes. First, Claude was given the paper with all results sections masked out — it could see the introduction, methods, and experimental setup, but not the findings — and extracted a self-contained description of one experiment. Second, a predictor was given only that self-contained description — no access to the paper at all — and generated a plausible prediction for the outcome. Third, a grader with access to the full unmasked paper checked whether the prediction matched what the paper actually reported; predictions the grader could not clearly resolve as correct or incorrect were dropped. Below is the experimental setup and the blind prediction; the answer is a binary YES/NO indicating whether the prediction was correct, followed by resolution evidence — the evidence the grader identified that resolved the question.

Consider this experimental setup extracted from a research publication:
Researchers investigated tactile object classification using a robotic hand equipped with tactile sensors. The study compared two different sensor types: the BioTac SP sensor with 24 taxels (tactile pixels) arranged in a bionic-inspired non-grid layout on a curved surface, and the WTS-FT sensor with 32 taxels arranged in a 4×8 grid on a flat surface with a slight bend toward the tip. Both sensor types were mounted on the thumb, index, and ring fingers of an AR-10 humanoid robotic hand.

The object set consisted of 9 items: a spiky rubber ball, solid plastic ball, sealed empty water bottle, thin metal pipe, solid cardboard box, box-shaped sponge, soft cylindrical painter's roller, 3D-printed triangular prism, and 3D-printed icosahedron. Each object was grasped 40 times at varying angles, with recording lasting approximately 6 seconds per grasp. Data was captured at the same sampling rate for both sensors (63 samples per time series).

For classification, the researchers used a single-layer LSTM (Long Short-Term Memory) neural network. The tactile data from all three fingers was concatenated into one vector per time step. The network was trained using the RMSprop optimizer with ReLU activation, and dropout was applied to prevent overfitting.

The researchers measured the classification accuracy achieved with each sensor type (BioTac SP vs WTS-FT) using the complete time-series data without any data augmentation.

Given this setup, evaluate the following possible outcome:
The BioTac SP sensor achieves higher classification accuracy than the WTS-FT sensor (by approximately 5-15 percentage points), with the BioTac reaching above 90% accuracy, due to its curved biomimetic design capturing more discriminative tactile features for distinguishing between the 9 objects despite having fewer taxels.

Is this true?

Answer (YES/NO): NO